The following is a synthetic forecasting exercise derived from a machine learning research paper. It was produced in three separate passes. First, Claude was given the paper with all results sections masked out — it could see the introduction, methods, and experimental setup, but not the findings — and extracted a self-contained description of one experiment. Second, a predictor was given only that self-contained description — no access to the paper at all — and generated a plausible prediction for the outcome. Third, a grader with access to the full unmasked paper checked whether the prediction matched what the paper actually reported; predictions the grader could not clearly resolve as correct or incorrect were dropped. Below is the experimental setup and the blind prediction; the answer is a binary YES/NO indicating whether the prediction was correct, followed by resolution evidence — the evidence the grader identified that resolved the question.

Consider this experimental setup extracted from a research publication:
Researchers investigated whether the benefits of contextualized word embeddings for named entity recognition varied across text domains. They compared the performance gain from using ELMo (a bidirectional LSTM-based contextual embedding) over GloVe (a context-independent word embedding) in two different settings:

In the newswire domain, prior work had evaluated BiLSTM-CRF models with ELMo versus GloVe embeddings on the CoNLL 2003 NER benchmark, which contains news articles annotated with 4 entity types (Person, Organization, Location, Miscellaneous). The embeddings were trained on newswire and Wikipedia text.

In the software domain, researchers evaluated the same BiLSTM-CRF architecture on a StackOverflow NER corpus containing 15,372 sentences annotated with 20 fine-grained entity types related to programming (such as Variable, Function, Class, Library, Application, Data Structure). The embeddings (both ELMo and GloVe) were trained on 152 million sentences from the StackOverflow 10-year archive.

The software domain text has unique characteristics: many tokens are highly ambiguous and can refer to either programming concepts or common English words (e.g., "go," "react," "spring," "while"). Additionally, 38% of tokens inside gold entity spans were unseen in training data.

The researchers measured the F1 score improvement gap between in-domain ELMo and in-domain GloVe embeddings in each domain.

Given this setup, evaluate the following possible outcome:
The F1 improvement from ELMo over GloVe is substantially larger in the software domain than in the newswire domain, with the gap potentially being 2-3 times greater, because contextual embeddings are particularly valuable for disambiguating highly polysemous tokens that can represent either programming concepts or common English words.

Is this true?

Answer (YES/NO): YES